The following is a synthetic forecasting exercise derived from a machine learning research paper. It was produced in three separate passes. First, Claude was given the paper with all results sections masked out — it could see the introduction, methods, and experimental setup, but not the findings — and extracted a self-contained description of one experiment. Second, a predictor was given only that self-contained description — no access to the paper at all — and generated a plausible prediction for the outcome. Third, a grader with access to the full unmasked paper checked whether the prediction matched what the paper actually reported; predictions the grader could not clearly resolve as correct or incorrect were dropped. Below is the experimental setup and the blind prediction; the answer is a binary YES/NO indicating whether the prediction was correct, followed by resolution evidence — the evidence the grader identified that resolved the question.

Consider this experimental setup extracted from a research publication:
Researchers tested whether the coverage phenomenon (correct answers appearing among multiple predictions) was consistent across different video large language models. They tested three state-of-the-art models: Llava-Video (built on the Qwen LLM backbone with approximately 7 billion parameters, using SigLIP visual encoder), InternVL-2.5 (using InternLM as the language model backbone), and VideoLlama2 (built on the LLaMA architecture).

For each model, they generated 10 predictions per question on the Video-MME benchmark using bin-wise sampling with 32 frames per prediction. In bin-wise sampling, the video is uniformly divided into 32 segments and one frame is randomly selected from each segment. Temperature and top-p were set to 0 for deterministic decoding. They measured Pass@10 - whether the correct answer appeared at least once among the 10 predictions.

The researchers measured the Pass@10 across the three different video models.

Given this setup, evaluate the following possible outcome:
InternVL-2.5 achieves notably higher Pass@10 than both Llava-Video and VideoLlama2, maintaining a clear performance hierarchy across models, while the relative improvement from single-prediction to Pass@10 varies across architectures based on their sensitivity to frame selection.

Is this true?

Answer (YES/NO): NO